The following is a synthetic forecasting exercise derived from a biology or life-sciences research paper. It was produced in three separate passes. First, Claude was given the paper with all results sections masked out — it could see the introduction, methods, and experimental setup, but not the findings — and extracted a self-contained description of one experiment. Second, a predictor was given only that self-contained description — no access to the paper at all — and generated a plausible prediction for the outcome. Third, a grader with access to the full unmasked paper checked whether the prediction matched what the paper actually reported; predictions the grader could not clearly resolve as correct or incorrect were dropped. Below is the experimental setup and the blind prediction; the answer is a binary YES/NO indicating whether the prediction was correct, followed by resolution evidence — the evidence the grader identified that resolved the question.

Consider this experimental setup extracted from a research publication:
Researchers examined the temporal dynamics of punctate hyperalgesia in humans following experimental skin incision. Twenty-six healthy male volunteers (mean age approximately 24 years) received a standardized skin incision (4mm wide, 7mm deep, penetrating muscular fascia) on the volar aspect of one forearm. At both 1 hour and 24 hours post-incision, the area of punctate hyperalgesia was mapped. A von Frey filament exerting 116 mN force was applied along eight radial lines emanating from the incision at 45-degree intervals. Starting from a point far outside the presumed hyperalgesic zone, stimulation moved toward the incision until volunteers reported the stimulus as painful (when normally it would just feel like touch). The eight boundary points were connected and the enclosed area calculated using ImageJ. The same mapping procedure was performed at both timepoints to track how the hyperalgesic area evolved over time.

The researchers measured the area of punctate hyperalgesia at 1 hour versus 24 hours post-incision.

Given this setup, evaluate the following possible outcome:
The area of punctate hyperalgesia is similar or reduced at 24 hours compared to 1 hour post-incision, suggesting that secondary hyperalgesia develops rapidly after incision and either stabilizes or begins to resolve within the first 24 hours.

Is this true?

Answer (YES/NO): YES